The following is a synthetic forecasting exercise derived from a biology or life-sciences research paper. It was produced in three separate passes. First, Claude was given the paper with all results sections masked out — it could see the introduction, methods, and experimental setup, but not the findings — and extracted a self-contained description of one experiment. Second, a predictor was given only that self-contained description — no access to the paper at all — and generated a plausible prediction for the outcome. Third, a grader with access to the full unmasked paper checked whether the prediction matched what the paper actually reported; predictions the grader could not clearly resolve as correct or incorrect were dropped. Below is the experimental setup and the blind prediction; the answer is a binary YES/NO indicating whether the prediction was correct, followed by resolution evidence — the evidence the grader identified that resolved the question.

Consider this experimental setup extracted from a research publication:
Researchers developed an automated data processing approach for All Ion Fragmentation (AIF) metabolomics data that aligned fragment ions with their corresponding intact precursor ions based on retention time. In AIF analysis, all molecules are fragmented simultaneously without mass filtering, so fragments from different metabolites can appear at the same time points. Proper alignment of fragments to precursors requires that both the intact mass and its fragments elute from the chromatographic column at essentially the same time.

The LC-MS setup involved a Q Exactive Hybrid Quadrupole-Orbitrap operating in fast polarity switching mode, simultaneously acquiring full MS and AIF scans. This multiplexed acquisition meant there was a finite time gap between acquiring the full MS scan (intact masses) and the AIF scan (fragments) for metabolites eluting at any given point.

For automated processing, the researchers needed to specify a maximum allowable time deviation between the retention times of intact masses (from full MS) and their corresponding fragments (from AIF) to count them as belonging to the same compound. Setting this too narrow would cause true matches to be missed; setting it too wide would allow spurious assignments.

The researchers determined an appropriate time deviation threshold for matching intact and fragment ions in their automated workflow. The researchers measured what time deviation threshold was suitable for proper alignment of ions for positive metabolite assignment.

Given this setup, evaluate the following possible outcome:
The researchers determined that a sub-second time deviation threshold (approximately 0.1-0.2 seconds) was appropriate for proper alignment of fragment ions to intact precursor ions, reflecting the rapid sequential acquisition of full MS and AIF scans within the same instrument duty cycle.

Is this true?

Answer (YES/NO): NO